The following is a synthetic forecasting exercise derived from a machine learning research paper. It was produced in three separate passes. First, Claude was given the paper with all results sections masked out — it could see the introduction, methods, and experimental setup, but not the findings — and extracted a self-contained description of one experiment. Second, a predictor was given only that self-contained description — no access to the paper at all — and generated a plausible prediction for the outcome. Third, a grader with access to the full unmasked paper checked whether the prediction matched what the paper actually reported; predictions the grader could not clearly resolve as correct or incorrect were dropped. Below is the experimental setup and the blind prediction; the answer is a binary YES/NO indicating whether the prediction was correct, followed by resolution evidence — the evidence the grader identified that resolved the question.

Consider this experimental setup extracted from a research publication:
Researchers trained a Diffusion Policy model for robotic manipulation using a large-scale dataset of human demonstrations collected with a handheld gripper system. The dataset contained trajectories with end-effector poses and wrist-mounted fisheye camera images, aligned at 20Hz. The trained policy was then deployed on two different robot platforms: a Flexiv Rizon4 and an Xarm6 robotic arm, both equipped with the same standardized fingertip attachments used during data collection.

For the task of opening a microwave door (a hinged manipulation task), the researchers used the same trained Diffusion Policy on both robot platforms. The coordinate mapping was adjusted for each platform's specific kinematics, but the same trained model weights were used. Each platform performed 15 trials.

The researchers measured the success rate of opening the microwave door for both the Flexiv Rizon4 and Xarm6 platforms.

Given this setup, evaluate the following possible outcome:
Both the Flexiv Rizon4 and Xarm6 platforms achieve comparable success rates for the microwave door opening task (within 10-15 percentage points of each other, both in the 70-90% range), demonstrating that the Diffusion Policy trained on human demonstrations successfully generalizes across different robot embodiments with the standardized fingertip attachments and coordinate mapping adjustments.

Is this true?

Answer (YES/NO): NO